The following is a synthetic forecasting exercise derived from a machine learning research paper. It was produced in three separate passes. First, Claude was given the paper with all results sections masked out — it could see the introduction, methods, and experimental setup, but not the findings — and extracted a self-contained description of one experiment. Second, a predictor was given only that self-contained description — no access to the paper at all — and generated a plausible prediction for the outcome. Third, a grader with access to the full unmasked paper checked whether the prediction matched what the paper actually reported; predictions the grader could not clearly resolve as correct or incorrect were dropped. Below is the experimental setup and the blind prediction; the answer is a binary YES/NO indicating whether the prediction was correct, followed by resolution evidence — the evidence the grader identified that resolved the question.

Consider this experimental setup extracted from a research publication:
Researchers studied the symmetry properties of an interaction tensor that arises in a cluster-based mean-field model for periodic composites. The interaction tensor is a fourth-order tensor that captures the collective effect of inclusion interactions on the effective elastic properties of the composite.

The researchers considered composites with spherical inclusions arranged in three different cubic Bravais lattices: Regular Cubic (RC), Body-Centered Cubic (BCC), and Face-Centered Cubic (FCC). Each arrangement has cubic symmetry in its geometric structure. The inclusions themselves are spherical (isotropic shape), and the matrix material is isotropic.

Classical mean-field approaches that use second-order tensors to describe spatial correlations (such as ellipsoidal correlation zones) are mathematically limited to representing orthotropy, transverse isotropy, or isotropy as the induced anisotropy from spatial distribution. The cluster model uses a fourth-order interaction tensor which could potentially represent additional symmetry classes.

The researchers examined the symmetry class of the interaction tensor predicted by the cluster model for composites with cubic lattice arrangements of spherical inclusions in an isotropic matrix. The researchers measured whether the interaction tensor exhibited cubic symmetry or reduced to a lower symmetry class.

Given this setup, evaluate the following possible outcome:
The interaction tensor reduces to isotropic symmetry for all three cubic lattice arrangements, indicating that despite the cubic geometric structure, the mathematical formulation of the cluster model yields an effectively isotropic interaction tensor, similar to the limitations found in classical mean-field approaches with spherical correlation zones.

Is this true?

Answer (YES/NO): NO